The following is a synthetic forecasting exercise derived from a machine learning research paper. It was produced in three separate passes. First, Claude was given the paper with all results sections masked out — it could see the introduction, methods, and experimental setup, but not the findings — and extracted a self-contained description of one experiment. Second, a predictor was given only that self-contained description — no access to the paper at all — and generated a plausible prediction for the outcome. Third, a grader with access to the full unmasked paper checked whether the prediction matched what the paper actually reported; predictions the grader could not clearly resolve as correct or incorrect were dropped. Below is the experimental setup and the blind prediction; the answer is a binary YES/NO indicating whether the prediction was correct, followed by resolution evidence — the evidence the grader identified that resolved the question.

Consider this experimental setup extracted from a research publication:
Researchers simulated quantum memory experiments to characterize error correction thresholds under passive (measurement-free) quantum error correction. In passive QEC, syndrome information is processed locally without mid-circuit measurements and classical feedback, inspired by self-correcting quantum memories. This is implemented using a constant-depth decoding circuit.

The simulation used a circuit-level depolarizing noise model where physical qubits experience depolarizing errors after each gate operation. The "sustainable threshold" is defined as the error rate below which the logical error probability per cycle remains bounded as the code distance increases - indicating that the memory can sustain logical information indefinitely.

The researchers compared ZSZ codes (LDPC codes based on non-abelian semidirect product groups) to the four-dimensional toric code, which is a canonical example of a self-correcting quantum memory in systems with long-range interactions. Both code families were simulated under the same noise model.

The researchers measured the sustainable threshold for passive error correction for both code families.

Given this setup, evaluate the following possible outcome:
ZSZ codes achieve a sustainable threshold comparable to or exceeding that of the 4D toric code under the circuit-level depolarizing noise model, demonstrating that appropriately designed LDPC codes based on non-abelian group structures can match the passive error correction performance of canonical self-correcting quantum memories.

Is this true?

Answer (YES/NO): YES